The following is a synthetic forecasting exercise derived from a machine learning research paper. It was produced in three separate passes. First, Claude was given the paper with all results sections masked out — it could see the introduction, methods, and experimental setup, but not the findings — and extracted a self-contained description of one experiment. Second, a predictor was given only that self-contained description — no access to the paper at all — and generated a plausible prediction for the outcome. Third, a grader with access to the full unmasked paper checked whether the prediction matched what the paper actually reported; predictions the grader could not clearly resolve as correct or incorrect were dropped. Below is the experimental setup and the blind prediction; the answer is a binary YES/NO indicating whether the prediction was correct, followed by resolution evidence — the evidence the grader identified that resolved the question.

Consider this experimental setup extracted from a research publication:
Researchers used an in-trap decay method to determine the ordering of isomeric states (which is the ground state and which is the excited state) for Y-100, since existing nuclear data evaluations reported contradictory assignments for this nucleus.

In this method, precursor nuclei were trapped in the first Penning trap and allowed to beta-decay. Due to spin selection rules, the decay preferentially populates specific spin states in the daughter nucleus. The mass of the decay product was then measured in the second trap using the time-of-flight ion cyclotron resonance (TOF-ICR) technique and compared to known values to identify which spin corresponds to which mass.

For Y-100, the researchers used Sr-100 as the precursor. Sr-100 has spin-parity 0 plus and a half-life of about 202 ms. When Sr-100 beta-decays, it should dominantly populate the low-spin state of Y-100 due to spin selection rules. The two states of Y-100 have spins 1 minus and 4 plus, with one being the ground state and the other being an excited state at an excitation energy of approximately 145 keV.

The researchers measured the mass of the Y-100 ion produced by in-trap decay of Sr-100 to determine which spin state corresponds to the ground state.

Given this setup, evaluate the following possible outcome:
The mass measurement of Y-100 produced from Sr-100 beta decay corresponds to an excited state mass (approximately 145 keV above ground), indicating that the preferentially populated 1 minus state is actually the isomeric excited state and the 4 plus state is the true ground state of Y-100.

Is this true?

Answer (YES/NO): NO